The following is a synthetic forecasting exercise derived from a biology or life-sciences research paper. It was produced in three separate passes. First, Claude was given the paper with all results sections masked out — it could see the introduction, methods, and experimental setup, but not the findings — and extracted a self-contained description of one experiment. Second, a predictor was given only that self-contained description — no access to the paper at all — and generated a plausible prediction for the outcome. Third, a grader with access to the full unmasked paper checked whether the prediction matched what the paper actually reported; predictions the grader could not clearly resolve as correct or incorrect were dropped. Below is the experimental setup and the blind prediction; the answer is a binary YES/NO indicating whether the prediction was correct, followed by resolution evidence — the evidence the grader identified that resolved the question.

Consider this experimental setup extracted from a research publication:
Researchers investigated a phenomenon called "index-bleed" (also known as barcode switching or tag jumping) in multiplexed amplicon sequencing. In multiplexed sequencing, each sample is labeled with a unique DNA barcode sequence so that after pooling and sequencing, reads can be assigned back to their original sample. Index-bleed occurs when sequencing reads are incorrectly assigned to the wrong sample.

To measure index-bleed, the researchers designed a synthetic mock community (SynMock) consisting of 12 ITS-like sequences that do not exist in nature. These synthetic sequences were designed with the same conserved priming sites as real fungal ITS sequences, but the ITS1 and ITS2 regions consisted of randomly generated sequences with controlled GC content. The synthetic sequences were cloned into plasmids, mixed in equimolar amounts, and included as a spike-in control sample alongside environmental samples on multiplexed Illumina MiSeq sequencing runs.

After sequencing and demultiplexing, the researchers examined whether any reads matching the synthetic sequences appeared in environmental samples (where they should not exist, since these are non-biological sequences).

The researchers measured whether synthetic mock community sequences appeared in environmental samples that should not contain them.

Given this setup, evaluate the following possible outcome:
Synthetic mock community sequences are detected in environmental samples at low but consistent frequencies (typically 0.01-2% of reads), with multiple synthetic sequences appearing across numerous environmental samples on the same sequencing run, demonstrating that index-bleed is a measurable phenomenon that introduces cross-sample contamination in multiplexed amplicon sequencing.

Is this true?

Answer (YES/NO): YES